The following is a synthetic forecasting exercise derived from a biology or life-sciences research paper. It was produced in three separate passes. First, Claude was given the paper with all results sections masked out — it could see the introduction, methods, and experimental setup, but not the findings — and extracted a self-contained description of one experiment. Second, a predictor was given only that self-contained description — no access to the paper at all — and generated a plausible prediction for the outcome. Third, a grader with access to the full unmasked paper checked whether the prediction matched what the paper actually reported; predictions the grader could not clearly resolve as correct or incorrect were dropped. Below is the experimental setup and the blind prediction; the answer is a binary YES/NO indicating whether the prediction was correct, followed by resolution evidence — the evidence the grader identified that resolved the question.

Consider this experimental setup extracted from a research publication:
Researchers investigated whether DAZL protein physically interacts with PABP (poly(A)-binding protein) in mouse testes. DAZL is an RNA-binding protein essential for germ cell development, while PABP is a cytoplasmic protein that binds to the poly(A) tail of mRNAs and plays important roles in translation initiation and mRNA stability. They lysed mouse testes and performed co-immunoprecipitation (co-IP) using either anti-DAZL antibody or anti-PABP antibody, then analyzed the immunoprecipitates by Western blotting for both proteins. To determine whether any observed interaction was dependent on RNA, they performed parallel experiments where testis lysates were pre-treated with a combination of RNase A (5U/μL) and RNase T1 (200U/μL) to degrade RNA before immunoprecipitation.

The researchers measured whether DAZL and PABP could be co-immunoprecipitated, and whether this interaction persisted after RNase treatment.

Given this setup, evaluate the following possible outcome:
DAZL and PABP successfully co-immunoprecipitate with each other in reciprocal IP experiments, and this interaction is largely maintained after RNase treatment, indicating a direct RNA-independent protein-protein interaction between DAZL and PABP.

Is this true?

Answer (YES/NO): YES